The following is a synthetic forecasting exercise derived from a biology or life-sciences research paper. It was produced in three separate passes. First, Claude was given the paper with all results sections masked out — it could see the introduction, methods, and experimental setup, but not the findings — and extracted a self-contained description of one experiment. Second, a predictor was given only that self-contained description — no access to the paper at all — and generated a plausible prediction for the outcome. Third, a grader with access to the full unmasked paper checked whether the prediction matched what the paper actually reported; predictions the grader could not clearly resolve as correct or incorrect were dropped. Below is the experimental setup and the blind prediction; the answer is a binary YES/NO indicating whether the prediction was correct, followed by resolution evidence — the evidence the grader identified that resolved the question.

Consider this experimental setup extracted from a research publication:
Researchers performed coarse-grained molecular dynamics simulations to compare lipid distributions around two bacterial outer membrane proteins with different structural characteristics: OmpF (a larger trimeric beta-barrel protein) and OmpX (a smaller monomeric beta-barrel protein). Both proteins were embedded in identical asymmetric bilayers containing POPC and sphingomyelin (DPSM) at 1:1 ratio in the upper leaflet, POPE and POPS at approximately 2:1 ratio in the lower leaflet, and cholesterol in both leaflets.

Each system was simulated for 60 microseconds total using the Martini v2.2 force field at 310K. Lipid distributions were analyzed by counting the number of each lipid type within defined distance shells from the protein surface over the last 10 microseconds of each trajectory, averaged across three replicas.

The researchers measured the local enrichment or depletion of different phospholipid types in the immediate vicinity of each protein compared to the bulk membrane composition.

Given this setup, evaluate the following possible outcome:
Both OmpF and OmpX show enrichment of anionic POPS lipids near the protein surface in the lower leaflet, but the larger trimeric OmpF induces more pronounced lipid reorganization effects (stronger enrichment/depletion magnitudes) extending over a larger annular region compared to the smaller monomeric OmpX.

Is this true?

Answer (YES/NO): NO